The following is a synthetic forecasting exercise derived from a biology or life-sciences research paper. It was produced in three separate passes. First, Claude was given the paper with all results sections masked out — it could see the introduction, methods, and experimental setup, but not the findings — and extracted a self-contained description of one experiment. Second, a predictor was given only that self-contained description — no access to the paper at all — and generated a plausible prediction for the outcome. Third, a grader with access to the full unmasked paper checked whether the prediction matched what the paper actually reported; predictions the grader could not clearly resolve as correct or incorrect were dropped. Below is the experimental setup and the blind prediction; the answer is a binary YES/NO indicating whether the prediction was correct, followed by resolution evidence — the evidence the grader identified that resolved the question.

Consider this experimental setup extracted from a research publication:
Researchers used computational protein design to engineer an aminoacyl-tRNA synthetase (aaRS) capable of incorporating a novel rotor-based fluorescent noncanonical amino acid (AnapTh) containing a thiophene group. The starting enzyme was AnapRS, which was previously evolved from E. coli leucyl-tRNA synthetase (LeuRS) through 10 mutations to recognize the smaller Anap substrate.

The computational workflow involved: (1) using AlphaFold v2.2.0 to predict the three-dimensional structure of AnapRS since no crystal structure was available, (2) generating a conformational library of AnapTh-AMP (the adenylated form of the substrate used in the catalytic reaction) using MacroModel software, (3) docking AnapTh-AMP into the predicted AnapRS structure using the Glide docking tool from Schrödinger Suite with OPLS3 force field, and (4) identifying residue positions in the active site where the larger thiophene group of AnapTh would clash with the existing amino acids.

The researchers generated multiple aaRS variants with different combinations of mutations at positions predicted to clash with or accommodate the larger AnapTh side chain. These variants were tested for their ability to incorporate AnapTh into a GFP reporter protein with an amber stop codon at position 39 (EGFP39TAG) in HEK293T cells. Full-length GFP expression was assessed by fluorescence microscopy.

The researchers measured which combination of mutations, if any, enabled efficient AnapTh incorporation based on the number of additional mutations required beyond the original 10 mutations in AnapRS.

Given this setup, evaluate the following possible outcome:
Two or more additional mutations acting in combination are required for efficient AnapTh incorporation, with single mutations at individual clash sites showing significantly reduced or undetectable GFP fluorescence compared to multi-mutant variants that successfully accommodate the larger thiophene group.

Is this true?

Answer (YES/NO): YES